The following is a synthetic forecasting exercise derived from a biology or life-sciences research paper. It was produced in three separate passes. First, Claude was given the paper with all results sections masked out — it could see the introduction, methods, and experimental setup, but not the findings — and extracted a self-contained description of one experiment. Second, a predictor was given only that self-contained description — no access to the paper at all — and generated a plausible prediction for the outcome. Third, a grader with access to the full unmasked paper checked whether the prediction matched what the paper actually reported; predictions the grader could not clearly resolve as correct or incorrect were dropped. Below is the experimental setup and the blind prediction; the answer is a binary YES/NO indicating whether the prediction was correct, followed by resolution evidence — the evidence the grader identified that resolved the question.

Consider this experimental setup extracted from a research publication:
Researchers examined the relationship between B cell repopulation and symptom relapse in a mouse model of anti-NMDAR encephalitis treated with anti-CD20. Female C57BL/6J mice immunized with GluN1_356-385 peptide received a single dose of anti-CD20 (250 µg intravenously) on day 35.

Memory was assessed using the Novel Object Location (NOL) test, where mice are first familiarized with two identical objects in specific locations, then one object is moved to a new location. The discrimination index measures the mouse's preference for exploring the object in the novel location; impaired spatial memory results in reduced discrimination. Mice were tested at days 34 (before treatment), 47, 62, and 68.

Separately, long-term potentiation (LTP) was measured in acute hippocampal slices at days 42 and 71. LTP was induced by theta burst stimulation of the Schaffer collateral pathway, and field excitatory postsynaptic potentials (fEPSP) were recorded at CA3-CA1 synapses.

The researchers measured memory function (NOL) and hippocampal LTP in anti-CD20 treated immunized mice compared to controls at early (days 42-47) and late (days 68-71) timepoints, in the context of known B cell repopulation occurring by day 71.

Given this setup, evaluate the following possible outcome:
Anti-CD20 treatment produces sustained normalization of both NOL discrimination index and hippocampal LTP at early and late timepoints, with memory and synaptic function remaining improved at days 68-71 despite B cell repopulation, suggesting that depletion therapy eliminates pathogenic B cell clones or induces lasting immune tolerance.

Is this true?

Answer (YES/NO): NO